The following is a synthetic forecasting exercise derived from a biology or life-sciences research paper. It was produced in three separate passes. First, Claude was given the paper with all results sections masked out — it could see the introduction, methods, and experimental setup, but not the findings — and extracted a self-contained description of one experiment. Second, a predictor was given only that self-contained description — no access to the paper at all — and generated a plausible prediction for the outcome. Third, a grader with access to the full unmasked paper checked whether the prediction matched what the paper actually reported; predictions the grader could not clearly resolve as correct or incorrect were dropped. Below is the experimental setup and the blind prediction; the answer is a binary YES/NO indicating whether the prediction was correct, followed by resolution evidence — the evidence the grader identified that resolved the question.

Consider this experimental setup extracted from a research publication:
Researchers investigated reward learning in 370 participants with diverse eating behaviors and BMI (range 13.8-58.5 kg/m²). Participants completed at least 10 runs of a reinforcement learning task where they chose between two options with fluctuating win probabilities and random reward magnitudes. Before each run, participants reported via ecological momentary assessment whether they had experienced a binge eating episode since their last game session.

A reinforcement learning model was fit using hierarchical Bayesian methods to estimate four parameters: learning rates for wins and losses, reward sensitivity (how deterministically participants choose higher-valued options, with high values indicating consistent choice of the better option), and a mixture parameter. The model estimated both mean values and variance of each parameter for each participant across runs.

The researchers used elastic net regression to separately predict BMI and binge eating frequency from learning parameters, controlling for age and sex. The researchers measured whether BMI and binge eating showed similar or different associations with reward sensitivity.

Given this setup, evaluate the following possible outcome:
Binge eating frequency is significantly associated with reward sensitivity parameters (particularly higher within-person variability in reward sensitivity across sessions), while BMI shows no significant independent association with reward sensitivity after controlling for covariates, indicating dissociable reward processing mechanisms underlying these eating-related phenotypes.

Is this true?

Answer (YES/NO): YES